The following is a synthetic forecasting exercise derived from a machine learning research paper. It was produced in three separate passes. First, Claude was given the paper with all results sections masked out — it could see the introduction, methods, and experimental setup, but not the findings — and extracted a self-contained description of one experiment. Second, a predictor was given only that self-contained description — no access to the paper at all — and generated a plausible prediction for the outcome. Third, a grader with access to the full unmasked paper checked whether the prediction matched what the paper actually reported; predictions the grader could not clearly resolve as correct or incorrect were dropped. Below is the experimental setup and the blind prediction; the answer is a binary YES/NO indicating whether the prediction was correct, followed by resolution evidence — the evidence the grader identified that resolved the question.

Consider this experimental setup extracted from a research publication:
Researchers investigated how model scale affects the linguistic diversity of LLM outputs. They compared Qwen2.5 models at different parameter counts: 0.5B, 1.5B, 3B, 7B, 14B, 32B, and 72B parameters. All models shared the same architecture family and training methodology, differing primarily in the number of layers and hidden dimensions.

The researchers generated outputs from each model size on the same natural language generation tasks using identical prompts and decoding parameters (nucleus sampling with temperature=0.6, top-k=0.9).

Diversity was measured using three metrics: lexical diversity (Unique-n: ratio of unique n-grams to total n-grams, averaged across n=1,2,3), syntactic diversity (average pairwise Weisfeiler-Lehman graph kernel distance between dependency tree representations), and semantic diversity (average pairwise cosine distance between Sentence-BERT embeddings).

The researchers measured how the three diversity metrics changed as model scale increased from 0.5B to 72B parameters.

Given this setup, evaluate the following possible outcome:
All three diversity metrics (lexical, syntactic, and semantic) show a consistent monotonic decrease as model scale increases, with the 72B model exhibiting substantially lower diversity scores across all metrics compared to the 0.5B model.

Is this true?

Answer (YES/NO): NO